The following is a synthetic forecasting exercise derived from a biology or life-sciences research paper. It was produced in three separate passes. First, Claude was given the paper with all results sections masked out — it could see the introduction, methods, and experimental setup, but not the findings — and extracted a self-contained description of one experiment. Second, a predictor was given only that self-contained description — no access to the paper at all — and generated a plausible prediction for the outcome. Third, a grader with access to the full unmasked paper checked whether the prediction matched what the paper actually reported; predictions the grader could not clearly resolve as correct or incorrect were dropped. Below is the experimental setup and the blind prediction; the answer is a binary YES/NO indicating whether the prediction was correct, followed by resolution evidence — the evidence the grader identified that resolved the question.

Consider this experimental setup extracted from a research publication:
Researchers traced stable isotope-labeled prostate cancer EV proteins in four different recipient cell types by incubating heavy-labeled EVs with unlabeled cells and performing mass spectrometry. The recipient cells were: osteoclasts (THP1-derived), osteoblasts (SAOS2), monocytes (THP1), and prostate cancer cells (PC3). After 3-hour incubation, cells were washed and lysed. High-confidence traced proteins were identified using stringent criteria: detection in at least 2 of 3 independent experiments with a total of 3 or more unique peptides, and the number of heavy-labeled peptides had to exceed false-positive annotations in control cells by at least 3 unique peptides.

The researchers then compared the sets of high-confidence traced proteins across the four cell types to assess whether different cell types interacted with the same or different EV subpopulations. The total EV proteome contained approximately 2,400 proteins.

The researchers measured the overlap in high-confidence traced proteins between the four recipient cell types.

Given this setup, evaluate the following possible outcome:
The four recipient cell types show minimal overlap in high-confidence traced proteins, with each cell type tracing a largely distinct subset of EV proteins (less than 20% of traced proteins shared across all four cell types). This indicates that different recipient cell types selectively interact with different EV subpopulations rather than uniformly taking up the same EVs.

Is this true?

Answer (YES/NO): YES